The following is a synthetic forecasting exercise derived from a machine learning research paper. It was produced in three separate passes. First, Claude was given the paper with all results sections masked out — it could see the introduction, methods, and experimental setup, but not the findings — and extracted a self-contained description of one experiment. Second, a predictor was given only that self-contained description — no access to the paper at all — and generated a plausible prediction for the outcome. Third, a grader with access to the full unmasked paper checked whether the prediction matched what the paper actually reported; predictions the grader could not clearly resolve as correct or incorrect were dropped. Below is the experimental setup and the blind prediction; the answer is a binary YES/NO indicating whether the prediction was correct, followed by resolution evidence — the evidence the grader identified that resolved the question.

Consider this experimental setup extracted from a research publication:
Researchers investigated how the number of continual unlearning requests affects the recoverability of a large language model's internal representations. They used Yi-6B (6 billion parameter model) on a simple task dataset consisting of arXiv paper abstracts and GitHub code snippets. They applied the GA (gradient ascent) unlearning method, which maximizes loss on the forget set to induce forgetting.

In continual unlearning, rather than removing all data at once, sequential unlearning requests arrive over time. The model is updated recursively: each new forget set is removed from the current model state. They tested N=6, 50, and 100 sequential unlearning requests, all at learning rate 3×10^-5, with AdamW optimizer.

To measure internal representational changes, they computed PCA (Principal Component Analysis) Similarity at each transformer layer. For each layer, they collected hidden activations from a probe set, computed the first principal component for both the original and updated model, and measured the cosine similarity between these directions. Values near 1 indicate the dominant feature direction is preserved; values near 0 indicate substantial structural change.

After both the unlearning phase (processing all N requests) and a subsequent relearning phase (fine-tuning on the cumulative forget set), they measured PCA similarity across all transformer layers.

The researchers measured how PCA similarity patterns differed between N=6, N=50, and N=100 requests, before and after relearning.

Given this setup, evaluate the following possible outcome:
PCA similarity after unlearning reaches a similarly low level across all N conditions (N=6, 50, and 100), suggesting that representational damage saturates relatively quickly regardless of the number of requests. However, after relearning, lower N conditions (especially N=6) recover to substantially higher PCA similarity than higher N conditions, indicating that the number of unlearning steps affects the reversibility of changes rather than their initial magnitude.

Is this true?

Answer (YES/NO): NO